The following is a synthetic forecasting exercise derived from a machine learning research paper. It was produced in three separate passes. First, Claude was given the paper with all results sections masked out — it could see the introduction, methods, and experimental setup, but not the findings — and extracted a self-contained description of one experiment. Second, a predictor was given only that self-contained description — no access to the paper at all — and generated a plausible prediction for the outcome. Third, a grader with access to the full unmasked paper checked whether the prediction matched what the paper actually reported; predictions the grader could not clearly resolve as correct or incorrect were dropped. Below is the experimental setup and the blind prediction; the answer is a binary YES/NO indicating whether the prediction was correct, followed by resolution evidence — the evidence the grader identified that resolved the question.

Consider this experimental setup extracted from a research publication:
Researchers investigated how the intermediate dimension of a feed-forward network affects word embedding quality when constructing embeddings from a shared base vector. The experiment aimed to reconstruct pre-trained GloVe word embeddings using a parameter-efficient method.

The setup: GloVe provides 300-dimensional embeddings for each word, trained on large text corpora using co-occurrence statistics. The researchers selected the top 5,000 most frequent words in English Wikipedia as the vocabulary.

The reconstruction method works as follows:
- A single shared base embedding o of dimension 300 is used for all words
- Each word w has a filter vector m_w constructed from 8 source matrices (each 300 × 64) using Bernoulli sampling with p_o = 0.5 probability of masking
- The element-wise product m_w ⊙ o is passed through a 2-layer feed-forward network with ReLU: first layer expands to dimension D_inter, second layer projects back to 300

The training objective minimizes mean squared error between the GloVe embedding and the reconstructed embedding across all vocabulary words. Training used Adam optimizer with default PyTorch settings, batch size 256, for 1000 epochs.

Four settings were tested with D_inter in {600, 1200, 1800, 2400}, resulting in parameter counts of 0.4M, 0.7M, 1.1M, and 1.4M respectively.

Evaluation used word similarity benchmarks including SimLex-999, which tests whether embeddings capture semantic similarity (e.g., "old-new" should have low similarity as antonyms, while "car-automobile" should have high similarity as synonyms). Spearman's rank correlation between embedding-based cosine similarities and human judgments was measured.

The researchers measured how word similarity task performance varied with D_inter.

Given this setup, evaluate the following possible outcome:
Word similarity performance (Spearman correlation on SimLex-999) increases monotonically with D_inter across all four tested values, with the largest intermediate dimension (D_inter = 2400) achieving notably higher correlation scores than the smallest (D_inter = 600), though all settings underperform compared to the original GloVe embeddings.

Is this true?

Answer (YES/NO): NO